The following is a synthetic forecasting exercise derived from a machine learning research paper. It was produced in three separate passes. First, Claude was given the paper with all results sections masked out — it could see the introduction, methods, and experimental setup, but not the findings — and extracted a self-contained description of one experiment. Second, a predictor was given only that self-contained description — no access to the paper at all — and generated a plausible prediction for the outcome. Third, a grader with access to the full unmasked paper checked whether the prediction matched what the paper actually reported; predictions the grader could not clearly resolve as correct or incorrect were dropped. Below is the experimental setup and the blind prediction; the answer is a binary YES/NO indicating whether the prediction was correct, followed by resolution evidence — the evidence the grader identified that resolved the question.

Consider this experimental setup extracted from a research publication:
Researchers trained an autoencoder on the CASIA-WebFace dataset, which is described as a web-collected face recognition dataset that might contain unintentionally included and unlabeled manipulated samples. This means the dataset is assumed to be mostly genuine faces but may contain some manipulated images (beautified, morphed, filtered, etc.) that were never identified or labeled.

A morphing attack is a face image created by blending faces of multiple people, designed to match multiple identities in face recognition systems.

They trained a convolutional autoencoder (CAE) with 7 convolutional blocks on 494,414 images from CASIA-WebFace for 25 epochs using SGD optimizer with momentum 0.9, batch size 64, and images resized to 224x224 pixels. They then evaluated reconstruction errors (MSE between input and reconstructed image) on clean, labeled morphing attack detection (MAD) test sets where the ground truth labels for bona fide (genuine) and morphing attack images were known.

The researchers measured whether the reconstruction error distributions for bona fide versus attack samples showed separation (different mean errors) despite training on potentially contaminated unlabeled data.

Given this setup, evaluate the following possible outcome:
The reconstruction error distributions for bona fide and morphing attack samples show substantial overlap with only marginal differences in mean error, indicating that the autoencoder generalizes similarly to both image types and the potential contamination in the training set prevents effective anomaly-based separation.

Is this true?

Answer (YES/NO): NO